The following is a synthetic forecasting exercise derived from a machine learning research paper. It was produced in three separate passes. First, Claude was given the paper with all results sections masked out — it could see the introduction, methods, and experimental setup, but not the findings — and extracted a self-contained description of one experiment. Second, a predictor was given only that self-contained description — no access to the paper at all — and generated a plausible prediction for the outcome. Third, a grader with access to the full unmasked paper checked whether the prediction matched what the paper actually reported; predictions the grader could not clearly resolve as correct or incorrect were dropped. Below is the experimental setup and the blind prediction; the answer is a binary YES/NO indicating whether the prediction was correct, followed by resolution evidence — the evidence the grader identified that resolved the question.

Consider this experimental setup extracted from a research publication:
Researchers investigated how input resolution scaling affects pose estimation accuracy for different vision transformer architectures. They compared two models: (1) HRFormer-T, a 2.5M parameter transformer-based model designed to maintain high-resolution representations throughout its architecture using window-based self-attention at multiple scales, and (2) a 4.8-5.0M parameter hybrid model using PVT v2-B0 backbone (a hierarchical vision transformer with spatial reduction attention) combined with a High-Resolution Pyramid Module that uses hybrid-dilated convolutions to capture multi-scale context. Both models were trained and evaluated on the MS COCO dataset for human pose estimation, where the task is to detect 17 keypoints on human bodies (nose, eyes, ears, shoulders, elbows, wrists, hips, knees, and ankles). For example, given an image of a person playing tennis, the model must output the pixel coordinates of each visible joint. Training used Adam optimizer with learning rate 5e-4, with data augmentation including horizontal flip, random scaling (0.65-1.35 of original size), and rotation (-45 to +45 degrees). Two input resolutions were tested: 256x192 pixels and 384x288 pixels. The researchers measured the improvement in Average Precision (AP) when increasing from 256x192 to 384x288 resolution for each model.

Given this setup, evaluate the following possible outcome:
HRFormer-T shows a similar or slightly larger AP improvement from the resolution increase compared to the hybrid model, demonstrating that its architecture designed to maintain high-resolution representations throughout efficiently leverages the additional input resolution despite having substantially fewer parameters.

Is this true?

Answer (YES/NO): NO